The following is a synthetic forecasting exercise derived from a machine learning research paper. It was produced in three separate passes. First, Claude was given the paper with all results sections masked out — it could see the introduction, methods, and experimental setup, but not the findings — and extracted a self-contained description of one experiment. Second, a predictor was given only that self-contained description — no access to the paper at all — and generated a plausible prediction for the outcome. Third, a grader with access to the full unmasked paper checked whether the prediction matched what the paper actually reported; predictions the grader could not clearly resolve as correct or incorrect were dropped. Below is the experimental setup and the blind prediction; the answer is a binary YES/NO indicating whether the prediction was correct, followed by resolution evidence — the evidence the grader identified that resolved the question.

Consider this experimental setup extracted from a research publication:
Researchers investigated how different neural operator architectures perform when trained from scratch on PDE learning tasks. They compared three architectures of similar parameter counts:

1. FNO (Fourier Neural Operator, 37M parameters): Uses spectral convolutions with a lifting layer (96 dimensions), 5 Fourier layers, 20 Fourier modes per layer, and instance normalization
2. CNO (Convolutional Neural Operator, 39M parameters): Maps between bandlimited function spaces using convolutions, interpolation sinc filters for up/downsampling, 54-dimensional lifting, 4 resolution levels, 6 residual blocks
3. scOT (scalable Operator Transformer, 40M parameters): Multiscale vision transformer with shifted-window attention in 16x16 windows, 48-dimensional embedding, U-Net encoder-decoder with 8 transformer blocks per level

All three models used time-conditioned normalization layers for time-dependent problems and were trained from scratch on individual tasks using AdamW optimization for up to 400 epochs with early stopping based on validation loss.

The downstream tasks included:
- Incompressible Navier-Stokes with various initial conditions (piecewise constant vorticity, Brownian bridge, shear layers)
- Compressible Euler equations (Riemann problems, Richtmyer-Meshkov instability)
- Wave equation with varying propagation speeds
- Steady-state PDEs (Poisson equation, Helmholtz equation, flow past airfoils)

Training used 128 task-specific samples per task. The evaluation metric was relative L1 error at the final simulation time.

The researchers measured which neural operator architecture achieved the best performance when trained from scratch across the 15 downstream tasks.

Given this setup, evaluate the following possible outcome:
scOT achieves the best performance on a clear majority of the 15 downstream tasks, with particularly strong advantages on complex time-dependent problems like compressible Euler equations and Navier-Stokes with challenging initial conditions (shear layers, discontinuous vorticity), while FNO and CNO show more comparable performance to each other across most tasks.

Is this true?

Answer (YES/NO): NO